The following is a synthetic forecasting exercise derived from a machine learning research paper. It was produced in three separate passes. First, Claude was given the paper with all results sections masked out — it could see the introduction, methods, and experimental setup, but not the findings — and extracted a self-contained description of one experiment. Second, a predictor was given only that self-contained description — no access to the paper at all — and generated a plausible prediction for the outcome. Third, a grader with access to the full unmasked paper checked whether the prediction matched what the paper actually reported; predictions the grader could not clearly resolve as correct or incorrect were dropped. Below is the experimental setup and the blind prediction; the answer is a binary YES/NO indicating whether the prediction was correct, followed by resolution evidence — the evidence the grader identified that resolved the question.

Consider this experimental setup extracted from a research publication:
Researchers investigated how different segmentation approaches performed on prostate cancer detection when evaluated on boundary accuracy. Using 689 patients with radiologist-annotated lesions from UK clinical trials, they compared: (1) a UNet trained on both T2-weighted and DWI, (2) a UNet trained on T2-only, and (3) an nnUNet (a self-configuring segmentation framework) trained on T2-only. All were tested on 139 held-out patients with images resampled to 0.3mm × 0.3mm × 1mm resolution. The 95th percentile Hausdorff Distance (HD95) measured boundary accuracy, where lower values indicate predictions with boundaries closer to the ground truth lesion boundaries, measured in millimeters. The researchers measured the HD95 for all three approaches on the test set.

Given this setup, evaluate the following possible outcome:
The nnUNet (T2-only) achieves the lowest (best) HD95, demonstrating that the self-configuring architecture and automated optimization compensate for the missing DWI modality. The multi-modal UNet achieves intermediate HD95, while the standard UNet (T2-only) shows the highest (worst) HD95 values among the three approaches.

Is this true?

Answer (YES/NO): NO